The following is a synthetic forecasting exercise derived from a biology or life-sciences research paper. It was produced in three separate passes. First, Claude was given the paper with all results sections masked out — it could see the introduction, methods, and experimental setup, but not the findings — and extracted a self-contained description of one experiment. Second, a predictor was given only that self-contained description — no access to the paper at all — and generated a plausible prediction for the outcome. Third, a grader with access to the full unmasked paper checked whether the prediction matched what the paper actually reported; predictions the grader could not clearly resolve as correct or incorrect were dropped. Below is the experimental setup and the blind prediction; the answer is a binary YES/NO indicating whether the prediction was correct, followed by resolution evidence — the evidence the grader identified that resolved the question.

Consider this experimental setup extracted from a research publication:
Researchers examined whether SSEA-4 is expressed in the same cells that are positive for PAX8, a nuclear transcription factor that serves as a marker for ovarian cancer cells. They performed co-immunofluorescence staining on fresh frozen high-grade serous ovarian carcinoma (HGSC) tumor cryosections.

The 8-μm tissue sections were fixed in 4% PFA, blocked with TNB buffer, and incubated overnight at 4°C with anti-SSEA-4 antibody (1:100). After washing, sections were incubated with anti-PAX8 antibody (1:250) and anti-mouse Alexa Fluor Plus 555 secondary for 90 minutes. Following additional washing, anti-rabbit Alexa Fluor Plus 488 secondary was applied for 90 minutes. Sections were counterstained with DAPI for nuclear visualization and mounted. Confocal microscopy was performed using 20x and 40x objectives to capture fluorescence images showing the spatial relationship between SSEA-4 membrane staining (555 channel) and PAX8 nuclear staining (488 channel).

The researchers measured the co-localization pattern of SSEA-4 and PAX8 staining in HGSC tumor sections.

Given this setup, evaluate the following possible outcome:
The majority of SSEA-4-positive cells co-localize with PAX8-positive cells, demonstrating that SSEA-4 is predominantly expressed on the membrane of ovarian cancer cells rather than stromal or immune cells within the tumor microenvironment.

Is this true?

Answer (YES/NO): NO